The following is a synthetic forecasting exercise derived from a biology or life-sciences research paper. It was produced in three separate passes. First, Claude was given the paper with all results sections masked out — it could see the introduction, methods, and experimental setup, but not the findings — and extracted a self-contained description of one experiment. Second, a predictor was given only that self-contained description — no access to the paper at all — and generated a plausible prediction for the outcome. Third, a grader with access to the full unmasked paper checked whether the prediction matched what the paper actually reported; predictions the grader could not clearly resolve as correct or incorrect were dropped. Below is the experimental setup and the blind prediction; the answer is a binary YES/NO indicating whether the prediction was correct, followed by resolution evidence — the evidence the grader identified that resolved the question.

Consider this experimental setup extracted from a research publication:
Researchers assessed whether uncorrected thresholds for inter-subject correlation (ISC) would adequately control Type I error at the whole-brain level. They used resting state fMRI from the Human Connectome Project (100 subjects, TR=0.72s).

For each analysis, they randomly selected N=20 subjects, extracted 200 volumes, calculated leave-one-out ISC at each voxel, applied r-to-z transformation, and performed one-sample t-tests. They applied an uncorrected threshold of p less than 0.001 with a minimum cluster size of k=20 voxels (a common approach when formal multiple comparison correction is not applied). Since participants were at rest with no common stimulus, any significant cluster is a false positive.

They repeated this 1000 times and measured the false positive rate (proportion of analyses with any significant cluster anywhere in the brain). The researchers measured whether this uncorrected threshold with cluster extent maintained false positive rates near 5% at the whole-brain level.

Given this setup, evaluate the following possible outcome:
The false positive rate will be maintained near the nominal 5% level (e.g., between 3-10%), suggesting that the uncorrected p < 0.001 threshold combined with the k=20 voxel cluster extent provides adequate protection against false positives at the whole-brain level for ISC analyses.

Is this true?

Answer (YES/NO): YES